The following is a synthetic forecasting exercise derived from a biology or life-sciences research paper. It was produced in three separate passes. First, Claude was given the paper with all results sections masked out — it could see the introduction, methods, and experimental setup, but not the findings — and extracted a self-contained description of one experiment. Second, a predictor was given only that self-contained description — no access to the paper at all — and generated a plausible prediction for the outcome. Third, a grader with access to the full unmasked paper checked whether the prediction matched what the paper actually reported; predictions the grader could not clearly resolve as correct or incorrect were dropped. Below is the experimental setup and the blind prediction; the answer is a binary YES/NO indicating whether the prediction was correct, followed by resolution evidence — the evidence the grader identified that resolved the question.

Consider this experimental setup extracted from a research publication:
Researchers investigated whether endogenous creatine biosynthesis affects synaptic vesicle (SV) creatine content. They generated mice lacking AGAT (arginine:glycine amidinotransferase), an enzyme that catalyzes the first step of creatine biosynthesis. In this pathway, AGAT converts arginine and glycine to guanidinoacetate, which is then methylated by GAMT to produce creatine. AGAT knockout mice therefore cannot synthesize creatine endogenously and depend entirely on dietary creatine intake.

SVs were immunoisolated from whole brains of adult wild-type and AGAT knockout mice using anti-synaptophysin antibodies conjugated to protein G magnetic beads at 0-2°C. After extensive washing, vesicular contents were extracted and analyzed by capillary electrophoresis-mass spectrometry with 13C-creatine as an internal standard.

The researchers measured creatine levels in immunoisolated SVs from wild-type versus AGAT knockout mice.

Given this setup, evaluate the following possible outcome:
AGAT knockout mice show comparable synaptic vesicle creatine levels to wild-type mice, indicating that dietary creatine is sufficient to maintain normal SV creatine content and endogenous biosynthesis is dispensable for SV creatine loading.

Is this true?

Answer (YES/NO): NO